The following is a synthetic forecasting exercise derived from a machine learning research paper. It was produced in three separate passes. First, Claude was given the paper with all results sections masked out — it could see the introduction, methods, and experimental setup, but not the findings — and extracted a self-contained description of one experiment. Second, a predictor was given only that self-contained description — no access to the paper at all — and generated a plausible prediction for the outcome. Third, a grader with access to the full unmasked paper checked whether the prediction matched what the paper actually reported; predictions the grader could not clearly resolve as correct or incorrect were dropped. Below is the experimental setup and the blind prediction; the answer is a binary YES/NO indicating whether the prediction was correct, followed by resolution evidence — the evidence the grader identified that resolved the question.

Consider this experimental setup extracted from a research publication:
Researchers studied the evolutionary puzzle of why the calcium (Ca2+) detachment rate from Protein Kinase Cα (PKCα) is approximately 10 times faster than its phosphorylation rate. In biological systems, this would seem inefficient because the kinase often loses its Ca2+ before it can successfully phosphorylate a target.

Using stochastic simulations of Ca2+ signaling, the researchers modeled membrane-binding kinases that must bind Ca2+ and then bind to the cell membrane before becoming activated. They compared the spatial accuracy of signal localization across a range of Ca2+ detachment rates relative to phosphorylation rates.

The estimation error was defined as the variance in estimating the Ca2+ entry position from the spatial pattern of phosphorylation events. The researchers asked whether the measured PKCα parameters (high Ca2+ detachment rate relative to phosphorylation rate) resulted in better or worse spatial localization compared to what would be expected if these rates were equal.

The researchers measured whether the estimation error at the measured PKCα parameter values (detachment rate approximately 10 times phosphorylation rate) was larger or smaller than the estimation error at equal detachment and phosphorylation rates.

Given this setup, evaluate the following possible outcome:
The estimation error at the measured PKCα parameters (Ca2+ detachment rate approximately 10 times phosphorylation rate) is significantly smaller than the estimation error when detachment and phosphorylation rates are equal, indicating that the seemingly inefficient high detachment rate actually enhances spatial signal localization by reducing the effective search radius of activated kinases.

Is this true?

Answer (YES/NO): NO